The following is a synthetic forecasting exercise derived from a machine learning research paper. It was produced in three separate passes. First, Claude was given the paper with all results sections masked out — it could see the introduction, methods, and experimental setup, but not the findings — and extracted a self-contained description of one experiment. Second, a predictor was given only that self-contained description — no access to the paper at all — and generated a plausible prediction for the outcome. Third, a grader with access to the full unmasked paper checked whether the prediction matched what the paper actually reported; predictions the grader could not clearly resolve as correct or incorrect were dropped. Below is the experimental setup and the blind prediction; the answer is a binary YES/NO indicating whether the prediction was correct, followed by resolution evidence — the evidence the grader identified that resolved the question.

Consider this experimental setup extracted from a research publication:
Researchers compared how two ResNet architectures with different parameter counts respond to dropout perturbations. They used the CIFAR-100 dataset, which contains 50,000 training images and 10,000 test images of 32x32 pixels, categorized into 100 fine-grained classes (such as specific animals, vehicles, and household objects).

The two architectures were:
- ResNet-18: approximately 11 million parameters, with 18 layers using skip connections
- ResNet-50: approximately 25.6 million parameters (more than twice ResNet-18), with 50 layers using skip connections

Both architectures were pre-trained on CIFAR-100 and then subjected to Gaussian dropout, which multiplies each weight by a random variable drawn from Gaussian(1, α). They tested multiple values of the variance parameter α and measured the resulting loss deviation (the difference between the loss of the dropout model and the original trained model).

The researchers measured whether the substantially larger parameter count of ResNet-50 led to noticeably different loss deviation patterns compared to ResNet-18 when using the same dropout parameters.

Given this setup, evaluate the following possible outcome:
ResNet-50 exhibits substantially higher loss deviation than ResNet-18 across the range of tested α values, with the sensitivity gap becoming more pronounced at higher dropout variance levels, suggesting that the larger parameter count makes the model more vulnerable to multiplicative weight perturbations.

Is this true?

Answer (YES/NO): NO